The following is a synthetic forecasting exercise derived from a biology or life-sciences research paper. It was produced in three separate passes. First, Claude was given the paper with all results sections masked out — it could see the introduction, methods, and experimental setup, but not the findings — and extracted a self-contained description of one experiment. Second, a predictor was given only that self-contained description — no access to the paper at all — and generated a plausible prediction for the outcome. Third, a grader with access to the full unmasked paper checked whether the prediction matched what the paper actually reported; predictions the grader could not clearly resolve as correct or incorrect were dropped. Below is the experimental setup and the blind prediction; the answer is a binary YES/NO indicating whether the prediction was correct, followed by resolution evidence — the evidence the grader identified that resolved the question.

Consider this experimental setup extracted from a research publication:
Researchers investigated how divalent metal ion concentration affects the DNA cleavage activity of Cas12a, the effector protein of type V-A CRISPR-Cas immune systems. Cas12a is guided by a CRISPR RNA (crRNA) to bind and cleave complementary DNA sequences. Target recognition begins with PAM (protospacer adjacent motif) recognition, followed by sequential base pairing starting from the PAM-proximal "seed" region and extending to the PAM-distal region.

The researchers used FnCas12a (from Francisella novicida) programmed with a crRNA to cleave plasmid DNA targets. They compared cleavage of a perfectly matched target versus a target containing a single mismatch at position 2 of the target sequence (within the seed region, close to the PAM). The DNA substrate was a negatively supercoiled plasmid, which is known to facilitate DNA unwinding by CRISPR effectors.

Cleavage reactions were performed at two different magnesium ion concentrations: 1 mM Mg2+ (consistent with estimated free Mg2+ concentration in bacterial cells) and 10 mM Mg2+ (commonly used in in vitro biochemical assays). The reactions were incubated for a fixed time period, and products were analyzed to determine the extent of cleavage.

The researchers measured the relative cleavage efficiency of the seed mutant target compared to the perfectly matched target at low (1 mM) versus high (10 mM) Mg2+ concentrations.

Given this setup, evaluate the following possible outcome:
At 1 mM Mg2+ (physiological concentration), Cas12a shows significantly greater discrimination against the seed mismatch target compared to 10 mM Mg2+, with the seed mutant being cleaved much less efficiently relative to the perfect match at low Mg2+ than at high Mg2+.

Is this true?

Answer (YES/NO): NO